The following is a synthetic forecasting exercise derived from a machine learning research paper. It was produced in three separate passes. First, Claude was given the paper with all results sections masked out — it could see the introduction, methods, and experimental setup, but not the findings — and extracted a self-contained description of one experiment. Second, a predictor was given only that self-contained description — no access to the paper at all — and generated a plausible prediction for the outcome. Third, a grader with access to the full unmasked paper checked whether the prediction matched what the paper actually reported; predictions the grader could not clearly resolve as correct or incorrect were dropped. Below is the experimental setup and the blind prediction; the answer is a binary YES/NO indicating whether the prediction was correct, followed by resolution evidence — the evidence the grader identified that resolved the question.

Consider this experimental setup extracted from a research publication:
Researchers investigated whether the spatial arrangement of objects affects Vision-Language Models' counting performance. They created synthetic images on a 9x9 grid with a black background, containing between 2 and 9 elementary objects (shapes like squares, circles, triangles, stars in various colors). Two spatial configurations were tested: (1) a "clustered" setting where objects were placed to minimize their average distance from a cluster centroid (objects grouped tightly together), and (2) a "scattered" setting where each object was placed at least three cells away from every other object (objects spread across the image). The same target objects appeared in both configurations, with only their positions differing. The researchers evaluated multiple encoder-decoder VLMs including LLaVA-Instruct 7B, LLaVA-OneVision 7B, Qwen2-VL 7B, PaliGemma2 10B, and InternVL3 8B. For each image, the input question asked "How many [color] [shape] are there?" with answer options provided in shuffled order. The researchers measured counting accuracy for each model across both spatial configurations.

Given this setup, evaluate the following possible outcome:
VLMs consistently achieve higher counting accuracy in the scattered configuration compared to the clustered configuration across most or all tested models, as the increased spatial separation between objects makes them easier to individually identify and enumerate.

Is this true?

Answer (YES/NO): NO